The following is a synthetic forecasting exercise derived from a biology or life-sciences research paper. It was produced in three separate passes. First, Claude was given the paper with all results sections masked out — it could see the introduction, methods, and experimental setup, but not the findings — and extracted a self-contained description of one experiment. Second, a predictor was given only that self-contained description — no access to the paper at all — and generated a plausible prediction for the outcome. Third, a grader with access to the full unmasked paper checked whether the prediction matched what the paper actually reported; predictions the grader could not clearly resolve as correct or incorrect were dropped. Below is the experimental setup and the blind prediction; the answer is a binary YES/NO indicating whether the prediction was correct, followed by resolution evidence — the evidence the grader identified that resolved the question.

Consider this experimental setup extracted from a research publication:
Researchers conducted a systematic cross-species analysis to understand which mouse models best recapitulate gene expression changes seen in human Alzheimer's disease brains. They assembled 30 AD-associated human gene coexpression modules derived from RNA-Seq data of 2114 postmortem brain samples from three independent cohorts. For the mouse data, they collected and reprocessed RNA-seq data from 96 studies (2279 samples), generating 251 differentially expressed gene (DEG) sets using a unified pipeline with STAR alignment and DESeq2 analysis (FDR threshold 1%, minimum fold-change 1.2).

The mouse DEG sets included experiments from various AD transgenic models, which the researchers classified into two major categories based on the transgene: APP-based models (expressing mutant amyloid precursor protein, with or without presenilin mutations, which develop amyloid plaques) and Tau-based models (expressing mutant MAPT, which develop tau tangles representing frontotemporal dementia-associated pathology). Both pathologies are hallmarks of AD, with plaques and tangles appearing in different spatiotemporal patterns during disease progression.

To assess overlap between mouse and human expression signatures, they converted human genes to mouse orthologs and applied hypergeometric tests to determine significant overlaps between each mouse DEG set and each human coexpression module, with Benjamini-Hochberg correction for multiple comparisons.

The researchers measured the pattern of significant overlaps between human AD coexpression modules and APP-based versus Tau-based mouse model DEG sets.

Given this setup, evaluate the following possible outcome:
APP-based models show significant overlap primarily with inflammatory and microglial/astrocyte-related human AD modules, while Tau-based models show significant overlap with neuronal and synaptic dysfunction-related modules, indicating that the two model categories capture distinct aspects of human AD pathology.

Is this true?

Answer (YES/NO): NO